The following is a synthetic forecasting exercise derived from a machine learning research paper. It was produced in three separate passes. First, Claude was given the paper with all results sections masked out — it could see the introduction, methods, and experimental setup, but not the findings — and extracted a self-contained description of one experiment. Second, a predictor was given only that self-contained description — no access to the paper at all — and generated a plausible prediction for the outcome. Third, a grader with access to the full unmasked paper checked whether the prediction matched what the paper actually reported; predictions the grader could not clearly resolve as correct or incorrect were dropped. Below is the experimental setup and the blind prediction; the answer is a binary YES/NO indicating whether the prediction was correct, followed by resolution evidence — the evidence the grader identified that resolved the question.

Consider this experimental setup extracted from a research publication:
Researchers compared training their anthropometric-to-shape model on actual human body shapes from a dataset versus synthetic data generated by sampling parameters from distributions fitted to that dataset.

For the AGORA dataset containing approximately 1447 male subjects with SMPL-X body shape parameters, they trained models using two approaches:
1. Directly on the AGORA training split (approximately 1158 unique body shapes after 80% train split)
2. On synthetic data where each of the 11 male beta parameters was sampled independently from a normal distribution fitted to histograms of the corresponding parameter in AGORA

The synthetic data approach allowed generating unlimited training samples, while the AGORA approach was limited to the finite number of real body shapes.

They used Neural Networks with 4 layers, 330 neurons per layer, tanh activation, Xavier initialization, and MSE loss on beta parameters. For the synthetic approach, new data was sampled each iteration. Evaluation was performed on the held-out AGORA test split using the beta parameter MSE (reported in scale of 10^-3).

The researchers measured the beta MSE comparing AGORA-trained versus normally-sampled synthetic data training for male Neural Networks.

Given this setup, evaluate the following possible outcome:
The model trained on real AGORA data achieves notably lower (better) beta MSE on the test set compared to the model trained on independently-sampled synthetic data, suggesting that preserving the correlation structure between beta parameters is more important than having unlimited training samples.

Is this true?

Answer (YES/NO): NO